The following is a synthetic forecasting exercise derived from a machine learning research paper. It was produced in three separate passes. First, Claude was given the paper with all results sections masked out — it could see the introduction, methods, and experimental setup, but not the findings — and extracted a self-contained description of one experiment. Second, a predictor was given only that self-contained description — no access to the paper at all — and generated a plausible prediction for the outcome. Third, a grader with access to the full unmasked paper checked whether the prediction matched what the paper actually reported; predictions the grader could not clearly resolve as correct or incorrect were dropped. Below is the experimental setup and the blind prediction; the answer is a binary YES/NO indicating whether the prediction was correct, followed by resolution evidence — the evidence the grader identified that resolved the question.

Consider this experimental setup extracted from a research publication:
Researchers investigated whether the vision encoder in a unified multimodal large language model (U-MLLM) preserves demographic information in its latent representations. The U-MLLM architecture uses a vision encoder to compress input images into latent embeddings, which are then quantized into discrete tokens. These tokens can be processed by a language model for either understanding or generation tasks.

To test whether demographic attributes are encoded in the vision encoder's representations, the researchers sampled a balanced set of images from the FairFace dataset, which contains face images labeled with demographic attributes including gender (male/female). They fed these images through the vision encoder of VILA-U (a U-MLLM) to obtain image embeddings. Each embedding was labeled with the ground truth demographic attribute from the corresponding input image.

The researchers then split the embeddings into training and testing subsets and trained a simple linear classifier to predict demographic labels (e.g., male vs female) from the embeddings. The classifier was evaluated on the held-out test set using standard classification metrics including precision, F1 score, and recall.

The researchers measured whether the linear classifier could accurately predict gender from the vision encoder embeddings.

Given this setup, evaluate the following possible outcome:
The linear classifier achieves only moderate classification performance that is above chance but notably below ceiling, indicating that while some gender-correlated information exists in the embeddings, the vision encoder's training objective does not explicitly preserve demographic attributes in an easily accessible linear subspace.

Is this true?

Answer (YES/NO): NO